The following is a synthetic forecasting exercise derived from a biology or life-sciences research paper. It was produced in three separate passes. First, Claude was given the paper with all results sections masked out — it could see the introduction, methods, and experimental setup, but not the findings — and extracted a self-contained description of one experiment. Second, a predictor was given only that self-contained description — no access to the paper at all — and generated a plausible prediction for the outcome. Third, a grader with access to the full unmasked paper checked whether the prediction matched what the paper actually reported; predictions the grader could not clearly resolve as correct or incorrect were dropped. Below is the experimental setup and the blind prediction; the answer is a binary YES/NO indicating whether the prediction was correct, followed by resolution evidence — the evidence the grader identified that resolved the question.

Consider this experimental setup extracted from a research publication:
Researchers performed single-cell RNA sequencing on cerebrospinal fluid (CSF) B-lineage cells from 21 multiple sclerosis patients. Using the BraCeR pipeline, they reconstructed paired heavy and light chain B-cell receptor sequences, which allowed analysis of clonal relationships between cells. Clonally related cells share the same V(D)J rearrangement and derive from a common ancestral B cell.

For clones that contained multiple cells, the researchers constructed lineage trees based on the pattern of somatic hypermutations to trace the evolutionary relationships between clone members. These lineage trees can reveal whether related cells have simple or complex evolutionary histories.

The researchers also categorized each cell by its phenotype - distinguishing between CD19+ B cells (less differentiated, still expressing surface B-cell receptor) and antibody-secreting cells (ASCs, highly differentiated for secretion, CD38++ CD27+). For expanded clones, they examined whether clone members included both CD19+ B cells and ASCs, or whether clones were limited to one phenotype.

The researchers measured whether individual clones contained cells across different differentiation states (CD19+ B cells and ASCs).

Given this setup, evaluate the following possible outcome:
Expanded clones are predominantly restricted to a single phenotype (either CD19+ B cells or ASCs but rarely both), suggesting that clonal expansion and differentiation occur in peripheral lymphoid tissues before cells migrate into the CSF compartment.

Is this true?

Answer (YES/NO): NO